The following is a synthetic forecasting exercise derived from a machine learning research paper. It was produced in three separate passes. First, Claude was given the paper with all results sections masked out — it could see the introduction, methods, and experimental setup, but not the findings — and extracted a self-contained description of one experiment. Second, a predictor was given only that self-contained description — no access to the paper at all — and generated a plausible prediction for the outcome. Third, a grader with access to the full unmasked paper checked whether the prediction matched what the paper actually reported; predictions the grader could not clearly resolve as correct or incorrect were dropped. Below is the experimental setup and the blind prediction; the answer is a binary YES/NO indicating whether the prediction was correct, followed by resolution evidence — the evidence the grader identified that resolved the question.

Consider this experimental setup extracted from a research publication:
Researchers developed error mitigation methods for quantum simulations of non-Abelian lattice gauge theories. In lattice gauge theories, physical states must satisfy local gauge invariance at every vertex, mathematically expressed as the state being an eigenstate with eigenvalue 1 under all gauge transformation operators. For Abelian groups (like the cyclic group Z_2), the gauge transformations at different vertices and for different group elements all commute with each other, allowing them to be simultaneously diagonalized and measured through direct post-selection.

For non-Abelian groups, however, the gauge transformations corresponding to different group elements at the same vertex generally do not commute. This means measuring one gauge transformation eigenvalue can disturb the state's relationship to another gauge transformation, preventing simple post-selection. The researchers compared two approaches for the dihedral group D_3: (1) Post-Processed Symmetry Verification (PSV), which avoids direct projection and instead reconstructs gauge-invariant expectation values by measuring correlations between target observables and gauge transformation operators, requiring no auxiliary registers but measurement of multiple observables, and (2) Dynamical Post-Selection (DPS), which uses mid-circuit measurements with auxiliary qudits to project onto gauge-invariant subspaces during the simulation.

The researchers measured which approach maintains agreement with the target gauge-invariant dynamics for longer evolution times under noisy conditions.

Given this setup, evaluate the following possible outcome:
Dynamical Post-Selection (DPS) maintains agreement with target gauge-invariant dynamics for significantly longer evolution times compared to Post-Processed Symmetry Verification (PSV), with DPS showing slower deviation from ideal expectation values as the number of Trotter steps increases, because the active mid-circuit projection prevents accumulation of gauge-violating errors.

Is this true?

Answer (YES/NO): YES